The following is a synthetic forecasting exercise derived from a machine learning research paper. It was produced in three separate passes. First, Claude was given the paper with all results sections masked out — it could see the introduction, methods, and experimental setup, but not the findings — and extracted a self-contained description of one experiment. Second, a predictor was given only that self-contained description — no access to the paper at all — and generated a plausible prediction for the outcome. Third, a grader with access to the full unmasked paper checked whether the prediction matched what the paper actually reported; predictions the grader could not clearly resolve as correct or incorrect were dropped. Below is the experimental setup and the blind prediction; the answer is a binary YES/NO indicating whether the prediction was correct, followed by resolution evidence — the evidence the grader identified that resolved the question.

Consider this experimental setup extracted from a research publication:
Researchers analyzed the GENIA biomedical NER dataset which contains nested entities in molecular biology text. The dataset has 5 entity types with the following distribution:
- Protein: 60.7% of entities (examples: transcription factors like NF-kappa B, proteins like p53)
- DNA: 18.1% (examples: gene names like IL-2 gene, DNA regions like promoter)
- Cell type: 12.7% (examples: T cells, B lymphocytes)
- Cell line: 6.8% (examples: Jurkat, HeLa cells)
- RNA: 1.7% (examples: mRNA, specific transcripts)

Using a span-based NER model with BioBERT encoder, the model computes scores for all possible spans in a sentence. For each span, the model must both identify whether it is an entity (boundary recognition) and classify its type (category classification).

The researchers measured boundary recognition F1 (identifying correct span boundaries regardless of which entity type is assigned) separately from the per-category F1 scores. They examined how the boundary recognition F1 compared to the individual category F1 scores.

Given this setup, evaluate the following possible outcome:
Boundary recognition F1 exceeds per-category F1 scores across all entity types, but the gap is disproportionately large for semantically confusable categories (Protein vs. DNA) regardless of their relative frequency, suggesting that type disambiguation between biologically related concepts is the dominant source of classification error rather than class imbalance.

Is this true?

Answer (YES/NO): NO